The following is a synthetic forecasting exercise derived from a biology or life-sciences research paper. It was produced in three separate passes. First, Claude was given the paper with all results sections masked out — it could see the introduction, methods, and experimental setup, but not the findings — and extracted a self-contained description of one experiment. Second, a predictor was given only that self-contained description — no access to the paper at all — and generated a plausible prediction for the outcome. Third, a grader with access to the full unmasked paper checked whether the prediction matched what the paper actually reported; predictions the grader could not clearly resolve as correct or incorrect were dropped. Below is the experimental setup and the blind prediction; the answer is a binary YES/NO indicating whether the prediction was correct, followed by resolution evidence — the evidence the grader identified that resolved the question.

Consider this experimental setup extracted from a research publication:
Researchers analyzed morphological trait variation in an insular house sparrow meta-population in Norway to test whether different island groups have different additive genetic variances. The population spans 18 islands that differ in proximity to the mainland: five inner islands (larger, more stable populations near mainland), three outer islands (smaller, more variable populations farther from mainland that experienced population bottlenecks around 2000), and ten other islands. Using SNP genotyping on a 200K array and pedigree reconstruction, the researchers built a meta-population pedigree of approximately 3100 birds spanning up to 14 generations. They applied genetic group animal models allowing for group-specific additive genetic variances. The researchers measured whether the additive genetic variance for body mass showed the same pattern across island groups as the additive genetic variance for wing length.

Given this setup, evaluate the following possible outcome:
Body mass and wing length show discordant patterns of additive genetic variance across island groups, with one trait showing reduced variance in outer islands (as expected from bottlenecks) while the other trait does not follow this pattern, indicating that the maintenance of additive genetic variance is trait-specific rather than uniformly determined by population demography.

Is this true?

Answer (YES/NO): YES